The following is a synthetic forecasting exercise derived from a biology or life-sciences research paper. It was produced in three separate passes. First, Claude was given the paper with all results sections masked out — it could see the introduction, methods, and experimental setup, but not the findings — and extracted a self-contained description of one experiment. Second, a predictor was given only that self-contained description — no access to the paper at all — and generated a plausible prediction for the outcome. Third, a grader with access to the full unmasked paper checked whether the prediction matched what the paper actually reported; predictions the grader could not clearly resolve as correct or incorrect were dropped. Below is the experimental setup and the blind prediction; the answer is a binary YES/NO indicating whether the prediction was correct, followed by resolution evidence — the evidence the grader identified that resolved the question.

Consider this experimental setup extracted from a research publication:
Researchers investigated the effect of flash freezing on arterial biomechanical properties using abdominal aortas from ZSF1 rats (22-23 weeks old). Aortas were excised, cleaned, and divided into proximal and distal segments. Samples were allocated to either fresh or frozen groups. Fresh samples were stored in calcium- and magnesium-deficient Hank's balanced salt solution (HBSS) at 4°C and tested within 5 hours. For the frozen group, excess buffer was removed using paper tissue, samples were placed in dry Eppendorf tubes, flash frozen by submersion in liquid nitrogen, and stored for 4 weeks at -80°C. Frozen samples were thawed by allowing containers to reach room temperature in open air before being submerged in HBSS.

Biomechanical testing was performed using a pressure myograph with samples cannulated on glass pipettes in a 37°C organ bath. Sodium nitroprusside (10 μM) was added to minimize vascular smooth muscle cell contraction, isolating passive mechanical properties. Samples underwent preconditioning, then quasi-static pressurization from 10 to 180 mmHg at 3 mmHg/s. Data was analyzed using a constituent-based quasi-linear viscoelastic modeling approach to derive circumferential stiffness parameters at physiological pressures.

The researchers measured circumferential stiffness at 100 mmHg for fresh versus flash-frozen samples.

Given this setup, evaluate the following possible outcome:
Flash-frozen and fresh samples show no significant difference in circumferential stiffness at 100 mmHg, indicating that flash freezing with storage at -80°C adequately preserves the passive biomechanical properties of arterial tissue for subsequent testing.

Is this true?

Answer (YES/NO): NO